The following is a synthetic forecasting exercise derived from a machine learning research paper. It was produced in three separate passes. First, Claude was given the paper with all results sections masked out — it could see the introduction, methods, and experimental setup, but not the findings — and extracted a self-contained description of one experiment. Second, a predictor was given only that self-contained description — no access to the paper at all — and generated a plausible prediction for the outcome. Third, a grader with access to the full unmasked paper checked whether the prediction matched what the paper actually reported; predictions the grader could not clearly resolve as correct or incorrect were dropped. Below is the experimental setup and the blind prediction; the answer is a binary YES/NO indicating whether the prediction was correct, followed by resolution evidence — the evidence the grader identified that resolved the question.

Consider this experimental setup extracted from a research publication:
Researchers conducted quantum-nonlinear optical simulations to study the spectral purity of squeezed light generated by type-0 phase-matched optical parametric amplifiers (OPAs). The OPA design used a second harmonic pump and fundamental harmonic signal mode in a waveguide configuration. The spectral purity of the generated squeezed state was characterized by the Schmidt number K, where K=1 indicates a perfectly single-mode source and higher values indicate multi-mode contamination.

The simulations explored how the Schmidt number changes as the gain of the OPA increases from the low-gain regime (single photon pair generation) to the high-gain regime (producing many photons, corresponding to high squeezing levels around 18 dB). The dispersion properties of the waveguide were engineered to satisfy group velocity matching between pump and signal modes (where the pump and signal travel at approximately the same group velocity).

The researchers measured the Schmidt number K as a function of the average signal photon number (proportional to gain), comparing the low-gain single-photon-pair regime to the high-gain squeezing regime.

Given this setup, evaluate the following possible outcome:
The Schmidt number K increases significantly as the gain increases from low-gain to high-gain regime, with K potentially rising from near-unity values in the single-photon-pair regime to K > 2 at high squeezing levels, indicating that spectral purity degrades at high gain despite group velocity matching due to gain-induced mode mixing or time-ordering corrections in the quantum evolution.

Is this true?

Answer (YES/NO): NO